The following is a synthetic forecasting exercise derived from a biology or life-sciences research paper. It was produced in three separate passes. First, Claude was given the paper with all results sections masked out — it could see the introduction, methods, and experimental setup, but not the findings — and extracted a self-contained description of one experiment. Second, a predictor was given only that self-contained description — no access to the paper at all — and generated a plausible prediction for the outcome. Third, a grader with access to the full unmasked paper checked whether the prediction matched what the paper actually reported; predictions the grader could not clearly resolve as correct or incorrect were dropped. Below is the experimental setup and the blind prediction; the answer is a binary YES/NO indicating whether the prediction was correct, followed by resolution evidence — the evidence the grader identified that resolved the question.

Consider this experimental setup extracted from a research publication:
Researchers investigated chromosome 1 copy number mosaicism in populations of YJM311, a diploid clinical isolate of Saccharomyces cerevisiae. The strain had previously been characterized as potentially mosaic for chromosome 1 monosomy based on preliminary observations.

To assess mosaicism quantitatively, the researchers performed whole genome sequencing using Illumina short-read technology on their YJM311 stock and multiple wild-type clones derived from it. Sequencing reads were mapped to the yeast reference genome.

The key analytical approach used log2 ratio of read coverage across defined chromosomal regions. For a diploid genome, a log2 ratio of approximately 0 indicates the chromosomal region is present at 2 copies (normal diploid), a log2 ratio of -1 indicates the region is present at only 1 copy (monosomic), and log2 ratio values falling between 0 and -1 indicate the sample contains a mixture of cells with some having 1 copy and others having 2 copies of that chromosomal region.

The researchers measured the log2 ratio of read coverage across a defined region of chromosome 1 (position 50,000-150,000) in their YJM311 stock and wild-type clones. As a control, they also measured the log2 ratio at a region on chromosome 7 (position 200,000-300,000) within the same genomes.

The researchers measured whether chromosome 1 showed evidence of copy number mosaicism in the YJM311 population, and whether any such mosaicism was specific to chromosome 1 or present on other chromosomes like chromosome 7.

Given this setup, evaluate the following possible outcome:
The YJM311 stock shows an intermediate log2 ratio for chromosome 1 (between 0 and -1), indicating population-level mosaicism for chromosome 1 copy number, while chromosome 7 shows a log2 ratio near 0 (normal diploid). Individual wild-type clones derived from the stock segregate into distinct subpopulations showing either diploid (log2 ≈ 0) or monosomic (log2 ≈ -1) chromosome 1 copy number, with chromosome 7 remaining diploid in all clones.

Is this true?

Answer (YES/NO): YES